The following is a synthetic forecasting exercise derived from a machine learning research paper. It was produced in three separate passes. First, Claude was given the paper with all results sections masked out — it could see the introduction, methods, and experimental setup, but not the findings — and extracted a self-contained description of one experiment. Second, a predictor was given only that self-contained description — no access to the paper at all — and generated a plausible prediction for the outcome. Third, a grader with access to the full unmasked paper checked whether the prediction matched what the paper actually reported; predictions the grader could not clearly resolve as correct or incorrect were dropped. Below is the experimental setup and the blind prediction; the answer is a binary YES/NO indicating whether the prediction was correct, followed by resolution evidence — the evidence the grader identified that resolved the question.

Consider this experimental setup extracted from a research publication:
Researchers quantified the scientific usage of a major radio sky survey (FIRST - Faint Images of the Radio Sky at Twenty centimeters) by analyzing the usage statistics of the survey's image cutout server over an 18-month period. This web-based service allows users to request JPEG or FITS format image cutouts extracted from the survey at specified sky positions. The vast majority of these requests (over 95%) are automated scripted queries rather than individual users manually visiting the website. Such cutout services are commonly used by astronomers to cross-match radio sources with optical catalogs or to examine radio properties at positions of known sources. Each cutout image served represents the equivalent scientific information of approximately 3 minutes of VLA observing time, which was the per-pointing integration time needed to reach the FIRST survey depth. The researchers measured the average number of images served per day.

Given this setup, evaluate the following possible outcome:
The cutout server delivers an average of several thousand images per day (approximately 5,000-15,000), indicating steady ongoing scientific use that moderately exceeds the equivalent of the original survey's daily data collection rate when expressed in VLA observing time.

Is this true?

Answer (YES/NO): NO